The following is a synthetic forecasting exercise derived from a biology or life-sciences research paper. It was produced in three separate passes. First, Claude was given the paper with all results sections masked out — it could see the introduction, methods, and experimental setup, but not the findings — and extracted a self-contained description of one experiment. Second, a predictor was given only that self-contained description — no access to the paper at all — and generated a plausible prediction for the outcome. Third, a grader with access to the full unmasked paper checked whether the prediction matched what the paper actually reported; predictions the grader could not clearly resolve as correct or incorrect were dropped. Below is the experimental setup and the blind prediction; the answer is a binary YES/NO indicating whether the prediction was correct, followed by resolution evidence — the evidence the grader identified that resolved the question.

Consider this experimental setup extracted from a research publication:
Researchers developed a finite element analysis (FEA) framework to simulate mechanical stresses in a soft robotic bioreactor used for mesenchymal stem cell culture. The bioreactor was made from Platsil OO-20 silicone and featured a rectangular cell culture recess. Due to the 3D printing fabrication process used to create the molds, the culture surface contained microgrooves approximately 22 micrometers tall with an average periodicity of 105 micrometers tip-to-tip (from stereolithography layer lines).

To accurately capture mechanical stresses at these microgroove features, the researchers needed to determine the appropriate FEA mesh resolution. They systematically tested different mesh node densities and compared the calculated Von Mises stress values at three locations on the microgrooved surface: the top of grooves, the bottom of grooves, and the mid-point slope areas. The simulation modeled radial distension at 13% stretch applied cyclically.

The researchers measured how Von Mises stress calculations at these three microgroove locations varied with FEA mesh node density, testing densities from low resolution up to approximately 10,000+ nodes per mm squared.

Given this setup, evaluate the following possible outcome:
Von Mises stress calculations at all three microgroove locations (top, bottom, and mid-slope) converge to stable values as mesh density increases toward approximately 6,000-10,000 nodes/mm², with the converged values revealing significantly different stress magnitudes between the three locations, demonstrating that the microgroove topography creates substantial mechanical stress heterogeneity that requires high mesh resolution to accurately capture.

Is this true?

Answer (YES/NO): YES